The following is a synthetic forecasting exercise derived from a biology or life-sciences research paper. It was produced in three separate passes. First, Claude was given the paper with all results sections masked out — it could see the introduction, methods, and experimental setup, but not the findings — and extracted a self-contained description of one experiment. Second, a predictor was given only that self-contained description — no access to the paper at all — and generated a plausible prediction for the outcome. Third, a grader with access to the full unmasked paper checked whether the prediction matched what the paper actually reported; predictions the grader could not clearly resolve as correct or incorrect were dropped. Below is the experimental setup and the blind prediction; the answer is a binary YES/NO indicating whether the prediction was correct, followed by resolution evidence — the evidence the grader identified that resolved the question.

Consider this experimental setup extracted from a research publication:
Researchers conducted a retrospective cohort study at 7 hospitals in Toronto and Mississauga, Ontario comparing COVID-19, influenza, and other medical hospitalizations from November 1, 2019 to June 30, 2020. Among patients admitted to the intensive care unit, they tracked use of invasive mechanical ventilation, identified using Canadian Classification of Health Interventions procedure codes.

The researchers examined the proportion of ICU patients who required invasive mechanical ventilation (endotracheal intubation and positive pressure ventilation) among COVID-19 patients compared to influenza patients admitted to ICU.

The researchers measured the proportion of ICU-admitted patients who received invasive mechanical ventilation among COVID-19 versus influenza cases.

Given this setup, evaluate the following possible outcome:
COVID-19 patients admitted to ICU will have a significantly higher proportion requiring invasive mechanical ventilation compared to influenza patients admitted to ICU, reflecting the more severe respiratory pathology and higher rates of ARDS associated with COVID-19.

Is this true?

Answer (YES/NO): YES